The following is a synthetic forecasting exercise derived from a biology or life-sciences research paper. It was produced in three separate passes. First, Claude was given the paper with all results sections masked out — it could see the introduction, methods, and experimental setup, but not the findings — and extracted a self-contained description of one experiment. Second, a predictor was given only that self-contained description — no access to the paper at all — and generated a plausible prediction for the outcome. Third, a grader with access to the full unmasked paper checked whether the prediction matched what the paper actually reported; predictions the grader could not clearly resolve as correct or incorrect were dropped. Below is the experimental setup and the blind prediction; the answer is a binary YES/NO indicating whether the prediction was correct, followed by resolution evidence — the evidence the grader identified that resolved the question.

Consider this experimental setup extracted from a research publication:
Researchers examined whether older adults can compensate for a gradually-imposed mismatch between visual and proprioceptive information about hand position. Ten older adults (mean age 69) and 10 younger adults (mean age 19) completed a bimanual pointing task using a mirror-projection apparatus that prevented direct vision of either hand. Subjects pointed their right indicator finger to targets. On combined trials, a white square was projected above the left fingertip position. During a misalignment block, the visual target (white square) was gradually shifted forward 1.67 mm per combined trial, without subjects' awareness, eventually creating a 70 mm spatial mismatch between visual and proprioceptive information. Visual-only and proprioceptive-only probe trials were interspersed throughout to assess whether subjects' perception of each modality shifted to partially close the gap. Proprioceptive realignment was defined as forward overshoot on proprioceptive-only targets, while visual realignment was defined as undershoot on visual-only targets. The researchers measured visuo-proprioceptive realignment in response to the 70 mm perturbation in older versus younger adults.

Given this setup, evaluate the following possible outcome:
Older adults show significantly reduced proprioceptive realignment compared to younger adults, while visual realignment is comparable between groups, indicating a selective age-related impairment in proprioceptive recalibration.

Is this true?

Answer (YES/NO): NO